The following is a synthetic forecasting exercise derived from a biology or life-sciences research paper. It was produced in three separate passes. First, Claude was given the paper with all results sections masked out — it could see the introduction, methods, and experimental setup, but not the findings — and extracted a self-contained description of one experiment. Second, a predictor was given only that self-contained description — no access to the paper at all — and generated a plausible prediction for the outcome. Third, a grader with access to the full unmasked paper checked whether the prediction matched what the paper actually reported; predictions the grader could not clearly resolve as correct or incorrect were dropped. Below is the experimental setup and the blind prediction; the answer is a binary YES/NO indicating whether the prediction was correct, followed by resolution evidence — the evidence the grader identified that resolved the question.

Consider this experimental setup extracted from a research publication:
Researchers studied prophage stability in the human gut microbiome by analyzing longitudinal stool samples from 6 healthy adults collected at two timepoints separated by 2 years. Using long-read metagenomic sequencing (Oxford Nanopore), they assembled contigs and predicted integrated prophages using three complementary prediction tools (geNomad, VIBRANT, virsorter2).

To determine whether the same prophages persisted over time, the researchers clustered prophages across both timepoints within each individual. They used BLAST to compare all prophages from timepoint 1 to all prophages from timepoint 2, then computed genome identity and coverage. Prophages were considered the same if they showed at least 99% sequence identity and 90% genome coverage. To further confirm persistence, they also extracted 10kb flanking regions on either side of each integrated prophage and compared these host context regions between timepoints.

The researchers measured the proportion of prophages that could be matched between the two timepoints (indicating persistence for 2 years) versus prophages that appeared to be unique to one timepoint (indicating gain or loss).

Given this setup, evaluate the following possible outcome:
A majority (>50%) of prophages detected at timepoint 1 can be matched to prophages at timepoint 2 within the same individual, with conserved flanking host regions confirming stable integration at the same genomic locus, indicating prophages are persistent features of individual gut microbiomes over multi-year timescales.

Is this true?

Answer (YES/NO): NO